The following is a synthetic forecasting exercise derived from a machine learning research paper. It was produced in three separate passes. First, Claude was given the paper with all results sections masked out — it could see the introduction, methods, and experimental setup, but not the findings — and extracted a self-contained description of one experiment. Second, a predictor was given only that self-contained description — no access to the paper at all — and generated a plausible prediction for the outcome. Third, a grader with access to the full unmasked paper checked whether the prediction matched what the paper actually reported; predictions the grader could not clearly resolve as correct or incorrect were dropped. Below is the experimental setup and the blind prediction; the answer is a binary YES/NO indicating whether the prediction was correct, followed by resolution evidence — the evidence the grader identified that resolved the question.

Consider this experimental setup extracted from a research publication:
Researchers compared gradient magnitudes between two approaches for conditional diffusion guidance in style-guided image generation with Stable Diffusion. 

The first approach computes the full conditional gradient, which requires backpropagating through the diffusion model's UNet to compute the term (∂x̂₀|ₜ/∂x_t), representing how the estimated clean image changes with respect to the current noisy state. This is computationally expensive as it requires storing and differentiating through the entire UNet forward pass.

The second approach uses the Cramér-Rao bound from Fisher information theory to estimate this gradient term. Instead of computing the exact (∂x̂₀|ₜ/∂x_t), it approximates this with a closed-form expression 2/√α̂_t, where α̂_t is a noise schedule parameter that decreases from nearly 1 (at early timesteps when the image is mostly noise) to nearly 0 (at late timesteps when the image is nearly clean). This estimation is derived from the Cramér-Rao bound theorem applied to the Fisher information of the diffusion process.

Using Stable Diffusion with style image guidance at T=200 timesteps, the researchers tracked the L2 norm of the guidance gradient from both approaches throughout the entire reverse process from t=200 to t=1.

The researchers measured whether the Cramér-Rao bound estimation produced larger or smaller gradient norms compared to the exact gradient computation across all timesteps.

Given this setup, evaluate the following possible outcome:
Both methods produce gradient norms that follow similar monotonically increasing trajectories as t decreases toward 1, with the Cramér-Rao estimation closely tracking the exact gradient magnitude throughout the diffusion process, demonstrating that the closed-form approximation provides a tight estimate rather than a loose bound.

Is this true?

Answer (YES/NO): NO